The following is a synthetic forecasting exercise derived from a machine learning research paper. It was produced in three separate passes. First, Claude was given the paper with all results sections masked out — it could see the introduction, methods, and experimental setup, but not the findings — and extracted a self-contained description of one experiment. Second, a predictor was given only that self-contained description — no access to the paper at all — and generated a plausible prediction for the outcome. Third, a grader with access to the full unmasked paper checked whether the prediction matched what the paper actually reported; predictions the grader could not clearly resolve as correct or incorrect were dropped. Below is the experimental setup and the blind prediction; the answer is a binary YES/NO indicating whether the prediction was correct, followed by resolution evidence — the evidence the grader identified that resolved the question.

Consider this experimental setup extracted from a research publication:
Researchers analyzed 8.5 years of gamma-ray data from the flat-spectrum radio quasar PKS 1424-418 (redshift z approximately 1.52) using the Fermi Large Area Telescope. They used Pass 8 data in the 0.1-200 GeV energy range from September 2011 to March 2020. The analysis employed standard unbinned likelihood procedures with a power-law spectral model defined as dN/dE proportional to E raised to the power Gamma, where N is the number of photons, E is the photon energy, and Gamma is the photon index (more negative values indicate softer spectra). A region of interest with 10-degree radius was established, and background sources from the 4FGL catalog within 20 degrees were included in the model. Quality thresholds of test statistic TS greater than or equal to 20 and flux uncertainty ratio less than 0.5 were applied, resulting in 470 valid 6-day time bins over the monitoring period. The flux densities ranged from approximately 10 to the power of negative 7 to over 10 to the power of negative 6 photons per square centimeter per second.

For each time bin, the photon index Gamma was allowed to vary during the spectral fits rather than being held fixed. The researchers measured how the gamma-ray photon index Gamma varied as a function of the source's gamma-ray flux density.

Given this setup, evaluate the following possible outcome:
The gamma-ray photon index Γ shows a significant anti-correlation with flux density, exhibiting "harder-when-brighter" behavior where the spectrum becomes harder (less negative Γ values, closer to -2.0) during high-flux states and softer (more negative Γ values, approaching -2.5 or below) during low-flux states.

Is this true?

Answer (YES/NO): NO